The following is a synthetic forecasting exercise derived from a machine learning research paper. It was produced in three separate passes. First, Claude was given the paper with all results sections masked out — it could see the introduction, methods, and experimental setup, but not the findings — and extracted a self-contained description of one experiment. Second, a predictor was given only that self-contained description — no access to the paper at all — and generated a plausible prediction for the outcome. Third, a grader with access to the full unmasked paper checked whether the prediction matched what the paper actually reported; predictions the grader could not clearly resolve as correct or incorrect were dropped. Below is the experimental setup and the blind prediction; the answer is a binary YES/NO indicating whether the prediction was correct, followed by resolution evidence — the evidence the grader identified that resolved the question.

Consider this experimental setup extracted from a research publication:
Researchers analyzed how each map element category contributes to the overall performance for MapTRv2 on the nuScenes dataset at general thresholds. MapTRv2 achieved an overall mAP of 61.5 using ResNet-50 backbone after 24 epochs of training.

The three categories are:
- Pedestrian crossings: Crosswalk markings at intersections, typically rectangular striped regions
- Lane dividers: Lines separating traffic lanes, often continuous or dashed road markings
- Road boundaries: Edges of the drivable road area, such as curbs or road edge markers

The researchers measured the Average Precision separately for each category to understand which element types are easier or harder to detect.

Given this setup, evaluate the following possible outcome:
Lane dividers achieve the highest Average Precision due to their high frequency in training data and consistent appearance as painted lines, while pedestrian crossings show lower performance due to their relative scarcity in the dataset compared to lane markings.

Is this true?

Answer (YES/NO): NO